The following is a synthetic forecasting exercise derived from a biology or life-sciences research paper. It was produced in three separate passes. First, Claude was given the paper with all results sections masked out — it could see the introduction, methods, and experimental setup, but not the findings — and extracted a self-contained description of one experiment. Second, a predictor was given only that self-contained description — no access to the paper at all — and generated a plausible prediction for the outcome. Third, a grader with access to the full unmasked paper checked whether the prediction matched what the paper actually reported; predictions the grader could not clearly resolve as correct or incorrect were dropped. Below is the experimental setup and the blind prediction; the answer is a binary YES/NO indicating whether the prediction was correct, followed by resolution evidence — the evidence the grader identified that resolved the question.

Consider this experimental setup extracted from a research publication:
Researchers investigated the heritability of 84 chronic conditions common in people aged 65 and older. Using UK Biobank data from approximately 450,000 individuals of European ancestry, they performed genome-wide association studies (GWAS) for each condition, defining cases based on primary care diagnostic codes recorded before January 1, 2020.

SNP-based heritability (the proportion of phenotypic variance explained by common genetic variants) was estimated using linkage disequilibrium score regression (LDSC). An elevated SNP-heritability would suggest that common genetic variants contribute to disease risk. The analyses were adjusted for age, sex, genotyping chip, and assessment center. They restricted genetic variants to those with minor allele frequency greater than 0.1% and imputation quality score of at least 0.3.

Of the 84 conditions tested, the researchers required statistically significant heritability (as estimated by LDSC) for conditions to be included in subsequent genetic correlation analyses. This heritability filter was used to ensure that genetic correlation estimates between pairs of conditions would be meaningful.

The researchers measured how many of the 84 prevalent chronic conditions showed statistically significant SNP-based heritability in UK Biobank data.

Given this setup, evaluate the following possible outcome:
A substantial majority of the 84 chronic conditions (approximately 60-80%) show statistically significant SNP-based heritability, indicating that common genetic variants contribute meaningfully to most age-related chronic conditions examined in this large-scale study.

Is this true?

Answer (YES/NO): NO